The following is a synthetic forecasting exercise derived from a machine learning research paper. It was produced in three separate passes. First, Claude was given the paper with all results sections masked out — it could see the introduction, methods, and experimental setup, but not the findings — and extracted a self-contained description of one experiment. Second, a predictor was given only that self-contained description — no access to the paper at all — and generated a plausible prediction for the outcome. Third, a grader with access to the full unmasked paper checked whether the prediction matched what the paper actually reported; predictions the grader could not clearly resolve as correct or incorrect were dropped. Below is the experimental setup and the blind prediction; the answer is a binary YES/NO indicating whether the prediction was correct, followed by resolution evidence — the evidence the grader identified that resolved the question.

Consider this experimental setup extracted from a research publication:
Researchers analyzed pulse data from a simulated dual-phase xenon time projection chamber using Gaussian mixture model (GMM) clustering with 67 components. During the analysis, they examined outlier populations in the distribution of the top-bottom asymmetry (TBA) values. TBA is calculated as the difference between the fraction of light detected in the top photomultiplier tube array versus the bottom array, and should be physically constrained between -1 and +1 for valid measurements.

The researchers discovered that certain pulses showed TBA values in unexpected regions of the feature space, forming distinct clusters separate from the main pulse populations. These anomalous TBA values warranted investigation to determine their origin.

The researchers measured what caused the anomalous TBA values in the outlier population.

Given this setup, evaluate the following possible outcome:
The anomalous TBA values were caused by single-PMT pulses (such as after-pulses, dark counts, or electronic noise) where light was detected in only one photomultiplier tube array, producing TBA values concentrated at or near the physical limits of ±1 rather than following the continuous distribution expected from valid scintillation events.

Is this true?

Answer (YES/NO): NO